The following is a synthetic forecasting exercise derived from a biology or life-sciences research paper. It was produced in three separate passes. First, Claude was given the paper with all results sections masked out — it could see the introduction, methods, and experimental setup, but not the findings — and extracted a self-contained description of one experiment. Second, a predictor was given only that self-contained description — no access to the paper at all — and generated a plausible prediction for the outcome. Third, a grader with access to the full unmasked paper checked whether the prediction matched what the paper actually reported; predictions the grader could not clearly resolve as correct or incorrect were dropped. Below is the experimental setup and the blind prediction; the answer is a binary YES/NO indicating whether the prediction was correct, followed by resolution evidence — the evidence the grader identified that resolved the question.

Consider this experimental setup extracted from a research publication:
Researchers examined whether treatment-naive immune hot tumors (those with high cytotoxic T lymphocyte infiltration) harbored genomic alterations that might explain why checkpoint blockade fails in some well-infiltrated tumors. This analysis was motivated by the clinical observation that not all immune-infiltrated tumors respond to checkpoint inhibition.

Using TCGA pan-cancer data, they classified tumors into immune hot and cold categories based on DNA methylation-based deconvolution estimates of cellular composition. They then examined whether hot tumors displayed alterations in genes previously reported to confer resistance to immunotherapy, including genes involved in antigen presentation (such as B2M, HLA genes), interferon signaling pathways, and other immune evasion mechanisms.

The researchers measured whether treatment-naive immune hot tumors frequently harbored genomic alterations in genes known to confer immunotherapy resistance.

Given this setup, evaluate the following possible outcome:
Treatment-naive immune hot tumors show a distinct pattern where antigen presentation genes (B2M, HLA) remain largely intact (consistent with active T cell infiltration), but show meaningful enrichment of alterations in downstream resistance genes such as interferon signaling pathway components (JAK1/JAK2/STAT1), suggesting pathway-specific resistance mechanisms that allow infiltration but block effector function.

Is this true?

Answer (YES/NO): NO